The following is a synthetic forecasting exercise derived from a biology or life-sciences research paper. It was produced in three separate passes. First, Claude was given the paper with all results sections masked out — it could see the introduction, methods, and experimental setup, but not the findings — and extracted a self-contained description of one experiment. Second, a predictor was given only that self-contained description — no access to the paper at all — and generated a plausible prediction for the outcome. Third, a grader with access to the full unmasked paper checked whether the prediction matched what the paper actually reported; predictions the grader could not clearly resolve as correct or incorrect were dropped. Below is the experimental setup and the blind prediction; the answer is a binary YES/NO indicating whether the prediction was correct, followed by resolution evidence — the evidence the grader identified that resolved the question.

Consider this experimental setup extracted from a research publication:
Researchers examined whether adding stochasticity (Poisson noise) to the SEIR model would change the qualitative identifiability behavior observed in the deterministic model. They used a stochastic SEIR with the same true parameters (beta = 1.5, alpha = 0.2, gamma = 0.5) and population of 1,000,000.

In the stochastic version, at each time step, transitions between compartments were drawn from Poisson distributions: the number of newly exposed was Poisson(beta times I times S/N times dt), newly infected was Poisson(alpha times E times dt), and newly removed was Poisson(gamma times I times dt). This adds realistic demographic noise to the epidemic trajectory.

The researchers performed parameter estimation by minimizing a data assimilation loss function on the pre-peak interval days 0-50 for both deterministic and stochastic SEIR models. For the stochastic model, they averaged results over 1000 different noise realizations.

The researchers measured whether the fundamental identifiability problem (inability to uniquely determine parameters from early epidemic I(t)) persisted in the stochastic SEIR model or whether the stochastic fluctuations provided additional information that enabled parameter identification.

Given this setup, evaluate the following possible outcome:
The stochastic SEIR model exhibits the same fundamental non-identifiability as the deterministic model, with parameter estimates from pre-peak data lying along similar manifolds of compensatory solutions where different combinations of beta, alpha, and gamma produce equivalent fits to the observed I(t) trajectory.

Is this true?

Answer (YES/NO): YES